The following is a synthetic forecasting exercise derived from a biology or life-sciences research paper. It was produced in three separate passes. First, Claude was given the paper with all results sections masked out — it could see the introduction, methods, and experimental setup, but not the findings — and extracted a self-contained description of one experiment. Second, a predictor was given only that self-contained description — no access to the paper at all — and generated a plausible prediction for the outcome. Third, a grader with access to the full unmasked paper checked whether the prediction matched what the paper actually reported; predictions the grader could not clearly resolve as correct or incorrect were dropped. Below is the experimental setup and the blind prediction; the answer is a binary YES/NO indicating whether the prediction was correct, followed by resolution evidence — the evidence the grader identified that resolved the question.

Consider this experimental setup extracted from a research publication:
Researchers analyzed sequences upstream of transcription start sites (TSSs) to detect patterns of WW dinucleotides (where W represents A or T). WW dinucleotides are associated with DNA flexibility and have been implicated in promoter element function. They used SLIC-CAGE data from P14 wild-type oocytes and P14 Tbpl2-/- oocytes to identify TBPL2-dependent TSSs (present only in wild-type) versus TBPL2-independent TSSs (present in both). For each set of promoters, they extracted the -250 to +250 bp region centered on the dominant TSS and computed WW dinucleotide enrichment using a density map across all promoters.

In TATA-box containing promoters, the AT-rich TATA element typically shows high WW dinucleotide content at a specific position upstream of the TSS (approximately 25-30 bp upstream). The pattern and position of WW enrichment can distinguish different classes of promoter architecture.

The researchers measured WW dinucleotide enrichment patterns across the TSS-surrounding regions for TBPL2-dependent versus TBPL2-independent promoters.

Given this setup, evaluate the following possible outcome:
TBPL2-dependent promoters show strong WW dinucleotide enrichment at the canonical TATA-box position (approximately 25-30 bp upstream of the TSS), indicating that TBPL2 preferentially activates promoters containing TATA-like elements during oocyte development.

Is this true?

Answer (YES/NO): YES